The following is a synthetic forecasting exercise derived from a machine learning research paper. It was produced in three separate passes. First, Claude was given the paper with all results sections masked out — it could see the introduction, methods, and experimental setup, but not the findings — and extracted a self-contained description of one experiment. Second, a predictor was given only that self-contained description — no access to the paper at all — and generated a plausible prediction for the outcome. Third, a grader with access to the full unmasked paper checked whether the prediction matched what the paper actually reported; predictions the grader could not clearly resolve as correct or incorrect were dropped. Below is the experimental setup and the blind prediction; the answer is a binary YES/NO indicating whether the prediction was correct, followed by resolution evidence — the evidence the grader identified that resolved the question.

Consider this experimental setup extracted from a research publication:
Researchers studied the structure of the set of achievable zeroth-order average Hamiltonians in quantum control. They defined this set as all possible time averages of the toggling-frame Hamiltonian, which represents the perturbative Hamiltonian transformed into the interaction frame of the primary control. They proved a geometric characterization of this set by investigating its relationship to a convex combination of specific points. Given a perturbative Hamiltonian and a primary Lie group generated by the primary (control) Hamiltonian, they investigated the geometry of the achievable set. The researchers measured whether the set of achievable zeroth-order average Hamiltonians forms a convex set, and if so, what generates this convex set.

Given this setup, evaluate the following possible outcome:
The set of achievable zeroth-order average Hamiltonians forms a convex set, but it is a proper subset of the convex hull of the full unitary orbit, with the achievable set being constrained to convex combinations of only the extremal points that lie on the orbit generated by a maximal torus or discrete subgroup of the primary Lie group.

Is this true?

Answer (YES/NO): NO